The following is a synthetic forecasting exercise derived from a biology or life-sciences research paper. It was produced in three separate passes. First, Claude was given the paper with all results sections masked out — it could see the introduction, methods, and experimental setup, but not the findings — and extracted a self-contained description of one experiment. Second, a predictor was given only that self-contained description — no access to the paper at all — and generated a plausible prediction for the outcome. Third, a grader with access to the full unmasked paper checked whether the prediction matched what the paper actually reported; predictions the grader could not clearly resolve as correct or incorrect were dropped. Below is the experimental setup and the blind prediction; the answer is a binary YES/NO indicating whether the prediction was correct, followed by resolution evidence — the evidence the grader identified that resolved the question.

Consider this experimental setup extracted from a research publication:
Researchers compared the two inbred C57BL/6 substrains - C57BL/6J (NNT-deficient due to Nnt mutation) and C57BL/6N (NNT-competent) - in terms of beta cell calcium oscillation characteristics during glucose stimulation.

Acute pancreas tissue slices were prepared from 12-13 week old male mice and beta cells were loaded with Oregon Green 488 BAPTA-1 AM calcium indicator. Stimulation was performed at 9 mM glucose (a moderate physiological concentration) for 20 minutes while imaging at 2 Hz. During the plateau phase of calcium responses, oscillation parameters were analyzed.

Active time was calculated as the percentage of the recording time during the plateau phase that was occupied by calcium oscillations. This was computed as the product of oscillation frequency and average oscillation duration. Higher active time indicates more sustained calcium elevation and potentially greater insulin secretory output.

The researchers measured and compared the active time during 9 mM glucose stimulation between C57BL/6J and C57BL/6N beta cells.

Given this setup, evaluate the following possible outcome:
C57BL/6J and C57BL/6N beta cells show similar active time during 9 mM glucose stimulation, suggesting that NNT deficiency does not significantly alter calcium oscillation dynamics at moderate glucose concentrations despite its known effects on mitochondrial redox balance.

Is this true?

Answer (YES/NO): YES